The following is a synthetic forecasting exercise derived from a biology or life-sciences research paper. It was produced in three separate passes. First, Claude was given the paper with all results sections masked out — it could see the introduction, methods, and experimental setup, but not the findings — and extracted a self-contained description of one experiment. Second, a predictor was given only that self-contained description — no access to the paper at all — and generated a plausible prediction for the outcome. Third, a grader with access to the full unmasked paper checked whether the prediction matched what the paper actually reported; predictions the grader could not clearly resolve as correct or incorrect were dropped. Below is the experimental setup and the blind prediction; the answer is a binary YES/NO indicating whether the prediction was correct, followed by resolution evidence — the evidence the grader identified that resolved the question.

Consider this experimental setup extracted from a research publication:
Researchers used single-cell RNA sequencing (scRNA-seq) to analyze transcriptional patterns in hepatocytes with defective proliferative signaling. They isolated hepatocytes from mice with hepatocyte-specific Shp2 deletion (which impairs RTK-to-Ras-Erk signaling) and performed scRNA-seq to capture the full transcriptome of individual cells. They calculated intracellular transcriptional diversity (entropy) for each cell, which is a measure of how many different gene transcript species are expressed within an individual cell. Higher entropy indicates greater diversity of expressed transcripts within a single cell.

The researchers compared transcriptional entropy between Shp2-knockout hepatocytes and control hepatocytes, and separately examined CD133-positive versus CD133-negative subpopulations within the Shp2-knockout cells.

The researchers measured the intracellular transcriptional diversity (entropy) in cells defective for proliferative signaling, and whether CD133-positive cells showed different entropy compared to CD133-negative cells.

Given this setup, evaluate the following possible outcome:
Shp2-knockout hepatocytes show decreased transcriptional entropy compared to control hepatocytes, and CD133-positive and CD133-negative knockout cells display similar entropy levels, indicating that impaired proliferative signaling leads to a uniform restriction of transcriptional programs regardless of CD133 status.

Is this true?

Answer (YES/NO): NO